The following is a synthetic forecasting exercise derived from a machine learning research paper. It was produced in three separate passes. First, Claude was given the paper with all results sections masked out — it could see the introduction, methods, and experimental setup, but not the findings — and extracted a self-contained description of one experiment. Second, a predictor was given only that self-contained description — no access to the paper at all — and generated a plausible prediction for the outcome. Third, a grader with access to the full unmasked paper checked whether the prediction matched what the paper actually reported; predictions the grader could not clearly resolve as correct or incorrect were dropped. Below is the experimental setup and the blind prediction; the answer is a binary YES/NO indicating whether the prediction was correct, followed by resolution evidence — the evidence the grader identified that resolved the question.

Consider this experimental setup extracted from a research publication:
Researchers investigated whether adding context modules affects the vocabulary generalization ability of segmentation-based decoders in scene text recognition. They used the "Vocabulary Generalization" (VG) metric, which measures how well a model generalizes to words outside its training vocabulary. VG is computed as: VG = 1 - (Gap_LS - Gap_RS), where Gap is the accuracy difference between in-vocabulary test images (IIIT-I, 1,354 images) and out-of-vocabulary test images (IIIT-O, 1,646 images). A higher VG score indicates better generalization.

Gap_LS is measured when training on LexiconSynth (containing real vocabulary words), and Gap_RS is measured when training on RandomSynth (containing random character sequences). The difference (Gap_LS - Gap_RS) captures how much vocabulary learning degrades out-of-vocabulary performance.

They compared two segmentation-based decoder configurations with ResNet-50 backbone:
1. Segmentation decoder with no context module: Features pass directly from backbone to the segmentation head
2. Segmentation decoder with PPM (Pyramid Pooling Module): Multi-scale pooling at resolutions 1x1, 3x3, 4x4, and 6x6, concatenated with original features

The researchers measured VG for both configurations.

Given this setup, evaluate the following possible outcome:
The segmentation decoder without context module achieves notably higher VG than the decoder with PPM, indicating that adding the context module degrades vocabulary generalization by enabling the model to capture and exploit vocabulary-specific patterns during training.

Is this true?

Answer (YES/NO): YES